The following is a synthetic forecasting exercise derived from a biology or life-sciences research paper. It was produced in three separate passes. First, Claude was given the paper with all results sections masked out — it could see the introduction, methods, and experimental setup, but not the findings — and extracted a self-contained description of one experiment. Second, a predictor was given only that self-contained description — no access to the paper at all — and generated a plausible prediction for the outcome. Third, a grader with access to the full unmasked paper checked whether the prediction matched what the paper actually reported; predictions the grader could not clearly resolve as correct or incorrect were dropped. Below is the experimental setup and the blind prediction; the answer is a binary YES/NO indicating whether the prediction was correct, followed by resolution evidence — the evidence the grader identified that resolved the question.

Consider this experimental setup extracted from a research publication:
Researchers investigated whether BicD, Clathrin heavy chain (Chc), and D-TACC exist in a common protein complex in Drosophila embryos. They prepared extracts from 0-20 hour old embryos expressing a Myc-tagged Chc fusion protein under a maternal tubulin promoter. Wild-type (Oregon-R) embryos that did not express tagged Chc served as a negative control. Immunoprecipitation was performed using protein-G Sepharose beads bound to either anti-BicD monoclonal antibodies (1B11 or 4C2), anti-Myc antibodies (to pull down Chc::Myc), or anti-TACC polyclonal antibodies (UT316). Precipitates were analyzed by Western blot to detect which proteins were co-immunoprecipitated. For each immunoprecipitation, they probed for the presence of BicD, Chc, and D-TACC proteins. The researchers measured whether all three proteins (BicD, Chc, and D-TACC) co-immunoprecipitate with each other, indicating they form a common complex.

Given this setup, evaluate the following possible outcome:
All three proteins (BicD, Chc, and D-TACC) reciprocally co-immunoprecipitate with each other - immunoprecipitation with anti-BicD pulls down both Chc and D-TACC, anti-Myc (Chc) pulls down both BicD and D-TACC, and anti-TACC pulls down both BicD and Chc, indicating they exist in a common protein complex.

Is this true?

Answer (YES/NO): NO